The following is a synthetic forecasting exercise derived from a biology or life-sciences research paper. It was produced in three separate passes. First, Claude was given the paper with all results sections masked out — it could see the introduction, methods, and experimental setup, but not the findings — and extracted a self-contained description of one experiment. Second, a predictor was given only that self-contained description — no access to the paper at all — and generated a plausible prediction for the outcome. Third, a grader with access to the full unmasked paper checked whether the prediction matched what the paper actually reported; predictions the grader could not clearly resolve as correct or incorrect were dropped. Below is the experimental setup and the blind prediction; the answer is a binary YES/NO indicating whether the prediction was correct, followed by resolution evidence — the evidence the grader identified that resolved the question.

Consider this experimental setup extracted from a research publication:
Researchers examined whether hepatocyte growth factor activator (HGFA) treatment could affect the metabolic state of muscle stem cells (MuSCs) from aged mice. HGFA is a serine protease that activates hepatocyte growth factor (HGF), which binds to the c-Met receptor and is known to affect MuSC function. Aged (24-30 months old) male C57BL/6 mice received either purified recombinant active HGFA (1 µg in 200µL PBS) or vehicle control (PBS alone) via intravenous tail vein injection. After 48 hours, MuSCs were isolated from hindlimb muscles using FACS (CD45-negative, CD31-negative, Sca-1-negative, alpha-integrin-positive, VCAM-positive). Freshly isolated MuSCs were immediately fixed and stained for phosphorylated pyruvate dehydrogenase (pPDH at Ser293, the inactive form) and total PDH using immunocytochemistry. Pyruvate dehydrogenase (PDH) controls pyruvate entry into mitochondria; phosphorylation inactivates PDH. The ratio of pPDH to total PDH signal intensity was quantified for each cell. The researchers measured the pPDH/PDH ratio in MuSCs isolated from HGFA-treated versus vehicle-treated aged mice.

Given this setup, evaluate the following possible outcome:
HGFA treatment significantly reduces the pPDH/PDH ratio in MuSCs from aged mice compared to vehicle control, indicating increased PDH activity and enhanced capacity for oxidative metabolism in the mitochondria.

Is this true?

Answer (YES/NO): YES